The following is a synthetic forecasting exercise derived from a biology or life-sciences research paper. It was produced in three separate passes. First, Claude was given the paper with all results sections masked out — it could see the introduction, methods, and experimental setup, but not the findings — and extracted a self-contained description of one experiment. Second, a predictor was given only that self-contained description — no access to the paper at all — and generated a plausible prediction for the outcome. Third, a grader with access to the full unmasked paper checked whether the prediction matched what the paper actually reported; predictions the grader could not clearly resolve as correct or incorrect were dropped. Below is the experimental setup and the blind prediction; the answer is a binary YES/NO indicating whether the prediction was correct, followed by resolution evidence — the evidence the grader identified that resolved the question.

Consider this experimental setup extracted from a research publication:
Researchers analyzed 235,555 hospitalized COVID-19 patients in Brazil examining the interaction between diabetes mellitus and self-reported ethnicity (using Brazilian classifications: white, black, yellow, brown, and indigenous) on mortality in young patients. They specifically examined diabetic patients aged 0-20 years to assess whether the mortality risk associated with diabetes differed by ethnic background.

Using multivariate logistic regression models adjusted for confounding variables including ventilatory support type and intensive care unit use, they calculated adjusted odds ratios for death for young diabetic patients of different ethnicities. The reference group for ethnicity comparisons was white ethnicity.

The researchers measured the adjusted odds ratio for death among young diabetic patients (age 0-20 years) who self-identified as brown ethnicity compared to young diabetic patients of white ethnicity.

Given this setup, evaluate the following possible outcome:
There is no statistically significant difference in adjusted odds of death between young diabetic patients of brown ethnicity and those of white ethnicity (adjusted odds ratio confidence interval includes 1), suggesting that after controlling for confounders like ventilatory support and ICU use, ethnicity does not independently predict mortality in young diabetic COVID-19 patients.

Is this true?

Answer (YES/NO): NO